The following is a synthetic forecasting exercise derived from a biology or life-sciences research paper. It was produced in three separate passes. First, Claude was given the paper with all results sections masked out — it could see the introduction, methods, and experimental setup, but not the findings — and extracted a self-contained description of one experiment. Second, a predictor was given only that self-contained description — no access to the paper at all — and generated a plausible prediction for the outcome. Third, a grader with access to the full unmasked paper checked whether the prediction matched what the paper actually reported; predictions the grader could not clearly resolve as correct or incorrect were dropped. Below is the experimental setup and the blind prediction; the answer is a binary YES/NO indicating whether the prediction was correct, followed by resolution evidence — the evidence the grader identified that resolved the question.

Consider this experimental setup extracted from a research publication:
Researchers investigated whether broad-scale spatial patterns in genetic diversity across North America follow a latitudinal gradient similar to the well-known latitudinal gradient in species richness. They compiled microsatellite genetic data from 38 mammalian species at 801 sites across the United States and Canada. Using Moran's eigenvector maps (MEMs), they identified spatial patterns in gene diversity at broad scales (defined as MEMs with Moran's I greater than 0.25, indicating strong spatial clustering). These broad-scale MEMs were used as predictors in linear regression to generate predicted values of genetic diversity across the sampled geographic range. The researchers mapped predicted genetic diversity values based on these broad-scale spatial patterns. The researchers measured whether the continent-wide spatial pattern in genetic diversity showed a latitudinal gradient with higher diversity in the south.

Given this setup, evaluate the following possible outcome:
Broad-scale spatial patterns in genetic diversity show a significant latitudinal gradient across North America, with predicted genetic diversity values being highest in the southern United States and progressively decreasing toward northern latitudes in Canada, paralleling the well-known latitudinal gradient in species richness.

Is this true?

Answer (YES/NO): NO